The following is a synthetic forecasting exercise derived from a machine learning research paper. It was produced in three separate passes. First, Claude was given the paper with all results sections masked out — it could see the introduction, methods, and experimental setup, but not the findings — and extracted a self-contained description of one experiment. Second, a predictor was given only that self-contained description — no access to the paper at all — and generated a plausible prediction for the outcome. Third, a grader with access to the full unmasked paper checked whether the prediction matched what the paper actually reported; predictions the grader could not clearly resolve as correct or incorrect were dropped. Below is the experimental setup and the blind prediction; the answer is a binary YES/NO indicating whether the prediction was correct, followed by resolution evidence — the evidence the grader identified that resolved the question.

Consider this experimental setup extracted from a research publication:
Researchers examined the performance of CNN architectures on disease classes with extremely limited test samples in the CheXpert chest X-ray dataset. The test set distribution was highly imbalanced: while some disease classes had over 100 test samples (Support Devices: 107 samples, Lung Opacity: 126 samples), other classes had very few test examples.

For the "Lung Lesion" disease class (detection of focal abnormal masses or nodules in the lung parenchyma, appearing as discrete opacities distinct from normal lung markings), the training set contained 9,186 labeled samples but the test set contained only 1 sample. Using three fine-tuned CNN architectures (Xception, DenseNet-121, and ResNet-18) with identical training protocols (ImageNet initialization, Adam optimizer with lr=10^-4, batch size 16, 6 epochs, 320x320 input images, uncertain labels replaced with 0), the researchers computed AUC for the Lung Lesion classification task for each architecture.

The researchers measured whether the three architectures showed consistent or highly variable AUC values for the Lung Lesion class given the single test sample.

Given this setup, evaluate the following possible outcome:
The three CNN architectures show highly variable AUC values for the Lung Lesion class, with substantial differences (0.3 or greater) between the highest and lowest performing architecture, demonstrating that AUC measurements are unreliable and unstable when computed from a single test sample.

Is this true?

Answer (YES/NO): YES